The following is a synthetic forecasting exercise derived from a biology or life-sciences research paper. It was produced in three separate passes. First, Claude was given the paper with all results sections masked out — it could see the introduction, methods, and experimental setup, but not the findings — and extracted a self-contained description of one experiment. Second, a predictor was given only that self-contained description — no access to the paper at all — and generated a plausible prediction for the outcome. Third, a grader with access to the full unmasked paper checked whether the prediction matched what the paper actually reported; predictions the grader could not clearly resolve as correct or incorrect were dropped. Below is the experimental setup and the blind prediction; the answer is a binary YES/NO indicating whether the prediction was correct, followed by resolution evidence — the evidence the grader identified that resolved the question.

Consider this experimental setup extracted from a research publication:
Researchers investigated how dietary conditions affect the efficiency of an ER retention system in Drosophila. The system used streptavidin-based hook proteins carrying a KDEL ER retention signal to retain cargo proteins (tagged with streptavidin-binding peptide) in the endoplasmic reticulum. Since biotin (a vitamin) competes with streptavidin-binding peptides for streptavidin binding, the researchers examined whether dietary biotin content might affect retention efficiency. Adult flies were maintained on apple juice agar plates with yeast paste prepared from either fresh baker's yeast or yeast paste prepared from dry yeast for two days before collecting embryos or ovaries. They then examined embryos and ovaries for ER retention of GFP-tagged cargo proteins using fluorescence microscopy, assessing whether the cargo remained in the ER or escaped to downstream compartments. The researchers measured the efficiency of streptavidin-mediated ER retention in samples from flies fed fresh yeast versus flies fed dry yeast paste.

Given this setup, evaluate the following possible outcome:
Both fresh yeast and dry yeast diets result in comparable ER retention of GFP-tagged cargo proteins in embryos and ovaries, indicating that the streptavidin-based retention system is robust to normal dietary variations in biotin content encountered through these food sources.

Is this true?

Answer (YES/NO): NO